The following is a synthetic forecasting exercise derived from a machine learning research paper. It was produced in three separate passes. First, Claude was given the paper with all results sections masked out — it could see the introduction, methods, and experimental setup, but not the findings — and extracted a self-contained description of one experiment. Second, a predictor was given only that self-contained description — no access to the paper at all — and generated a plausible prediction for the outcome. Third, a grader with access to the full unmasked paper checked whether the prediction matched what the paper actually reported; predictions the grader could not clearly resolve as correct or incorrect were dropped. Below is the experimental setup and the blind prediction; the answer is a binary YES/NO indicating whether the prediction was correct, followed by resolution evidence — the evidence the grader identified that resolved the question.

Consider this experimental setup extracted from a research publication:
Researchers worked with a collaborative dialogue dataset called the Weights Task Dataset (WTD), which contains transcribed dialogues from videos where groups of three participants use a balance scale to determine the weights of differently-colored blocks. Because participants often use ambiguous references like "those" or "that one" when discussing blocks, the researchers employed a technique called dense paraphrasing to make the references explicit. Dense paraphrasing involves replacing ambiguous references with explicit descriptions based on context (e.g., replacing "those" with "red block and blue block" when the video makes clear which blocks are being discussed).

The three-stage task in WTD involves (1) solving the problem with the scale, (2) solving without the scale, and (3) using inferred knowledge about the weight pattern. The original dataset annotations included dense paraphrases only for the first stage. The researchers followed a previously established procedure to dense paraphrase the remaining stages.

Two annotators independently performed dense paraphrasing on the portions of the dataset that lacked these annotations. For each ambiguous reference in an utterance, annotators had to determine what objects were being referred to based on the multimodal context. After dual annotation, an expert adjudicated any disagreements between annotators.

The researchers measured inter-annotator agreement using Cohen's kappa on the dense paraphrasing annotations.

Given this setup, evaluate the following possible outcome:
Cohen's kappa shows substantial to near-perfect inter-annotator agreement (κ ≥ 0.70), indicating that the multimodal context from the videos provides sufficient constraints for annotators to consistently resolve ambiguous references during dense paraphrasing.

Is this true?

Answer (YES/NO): NO